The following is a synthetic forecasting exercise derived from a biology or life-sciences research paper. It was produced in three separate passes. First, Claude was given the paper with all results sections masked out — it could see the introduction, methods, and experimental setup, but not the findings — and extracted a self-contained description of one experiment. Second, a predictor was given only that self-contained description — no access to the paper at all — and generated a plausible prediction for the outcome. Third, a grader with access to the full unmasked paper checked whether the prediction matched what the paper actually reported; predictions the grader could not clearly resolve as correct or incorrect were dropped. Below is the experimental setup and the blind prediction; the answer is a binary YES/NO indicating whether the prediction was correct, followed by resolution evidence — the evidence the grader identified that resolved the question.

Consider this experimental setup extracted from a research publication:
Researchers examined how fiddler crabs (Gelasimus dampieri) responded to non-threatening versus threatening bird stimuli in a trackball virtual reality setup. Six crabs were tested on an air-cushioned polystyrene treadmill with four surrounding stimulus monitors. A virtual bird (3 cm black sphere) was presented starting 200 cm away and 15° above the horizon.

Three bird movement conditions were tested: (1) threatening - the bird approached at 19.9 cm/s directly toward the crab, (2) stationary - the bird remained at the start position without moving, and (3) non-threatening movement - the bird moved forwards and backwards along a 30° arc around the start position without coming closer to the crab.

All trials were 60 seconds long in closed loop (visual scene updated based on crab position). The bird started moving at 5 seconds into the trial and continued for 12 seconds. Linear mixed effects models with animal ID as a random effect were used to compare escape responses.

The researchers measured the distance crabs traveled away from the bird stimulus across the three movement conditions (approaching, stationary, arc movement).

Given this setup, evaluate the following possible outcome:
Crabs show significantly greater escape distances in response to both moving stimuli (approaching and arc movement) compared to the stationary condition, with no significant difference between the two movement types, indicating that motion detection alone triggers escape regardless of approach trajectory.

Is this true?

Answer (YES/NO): NO